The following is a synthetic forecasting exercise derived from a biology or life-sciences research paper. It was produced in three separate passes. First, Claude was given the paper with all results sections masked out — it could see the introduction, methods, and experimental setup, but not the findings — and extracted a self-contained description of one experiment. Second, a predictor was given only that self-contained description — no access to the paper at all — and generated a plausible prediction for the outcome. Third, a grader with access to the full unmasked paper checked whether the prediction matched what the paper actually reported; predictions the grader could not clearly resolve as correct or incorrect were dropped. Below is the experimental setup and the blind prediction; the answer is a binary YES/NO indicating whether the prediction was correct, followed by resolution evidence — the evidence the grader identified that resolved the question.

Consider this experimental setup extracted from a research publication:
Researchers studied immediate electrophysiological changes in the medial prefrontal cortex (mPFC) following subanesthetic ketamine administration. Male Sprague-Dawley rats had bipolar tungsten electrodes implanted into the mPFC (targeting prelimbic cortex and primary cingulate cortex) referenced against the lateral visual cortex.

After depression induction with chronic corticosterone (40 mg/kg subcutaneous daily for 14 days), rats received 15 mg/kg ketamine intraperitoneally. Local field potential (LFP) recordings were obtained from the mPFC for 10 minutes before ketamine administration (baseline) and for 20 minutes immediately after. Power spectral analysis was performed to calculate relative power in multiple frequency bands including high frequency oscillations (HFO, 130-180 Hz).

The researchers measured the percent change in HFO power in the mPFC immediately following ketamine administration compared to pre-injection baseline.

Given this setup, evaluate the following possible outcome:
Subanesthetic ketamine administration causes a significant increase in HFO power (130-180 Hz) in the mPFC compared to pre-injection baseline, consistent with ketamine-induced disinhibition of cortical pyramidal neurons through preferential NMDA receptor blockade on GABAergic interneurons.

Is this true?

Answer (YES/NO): YES